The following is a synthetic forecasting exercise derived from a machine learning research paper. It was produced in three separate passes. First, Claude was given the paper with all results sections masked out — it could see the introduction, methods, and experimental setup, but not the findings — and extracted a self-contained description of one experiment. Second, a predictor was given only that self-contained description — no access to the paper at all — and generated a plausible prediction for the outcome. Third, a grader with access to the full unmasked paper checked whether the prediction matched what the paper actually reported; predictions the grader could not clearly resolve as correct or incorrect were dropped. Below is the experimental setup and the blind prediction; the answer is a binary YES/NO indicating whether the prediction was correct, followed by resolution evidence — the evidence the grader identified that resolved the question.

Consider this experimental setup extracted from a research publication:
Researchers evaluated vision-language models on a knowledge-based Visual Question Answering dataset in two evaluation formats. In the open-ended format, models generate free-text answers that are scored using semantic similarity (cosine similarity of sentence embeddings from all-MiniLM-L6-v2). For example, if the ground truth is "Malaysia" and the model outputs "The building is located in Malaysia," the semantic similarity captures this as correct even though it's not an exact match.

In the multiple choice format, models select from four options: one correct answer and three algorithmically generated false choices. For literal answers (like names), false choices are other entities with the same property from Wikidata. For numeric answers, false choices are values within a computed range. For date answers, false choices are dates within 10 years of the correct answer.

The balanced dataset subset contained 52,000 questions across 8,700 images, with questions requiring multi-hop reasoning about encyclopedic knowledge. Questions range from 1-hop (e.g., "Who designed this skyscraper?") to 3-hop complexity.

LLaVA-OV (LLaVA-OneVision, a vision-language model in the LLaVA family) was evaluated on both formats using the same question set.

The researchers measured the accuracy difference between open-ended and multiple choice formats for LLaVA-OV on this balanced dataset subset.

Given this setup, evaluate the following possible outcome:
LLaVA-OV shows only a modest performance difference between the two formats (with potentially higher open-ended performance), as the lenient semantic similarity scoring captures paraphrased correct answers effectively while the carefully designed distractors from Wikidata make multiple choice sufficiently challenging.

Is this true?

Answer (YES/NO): NO